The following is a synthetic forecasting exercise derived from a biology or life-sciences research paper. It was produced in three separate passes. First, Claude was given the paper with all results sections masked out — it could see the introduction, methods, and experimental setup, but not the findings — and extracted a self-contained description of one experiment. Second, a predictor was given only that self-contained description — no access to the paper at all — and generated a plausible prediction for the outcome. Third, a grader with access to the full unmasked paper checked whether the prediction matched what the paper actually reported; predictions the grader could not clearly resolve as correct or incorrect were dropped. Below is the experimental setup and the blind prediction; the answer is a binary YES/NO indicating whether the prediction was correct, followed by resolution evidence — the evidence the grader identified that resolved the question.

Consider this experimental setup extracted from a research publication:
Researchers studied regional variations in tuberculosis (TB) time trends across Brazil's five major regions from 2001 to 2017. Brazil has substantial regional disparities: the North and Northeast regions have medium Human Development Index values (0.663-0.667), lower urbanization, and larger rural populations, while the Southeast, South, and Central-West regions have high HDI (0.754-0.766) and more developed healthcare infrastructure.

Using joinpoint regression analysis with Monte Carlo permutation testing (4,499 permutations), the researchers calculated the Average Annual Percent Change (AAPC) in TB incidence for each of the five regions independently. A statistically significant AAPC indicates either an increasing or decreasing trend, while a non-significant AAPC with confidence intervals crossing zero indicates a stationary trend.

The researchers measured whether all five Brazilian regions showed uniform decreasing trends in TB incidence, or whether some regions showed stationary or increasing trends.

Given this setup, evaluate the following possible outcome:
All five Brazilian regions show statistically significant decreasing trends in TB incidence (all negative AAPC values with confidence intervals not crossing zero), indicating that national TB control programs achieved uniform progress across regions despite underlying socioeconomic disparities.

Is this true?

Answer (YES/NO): NO